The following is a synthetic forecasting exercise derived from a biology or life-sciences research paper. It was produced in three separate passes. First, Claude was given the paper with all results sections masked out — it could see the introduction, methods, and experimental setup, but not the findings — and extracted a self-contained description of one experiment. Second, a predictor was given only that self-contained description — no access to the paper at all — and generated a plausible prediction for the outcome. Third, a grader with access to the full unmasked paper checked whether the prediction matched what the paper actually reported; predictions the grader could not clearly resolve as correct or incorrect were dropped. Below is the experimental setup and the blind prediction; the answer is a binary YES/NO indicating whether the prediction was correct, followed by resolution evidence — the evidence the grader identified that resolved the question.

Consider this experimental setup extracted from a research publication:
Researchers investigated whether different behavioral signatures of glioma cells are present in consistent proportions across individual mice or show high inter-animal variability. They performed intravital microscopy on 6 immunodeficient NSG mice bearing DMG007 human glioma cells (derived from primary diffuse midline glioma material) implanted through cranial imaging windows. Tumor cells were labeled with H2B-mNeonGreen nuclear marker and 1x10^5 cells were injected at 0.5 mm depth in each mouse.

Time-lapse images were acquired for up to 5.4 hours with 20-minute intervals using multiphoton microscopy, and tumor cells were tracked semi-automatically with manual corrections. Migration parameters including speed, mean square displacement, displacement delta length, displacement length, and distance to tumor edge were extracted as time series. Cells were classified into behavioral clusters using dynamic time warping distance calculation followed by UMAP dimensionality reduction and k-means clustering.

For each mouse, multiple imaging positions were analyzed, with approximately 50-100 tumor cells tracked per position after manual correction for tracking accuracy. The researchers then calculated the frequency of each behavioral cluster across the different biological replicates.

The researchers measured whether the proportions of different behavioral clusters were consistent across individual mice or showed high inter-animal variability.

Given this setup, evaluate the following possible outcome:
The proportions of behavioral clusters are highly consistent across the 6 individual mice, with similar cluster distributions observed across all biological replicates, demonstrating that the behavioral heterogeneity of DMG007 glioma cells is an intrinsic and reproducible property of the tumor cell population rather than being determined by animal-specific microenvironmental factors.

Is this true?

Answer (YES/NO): YES